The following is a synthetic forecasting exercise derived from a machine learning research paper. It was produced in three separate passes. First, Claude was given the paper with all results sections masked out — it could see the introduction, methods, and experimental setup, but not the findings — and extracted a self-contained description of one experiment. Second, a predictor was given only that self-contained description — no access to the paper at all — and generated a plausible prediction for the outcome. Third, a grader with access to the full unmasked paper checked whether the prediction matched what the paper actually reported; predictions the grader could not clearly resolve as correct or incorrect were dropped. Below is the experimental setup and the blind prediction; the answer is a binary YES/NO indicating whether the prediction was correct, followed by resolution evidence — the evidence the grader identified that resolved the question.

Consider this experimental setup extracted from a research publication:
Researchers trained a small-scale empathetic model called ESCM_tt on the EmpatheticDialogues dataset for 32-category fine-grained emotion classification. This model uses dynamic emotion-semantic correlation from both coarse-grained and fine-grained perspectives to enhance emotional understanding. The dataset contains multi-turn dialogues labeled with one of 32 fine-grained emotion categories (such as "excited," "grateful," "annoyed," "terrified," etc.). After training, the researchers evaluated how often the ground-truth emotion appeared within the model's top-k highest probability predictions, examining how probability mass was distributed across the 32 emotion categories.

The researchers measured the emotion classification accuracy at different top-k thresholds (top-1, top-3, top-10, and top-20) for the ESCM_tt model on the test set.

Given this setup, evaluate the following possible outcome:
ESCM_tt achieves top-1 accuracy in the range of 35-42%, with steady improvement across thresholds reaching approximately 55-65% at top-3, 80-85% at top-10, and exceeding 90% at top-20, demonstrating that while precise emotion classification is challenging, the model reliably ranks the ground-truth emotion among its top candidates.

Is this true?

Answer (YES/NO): NO